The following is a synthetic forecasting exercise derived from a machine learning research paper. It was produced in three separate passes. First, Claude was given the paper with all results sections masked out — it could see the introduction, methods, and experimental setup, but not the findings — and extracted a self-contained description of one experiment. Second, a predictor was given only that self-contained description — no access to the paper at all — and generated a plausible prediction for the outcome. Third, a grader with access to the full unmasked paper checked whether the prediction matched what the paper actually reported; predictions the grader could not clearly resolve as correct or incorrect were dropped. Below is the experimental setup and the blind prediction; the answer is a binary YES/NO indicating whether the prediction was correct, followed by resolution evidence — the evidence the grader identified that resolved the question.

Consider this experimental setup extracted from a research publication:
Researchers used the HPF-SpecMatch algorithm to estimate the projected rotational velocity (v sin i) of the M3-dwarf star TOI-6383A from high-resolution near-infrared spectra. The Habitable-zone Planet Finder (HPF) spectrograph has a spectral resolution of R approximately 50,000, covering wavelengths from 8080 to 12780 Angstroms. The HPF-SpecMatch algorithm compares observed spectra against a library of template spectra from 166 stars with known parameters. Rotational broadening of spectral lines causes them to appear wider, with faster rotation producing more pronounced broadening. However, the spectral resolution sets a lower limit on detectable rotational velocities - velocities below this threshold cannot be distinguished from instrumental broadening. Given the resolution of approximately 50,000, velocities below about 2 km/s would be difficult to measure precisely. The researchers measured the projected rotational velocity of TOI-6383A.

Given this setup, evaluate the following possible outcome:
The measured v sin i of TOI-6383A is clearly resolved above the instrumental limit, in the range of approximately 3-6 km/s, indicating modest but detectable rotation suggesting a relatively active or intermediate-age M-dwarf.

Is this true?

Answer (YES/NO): NO